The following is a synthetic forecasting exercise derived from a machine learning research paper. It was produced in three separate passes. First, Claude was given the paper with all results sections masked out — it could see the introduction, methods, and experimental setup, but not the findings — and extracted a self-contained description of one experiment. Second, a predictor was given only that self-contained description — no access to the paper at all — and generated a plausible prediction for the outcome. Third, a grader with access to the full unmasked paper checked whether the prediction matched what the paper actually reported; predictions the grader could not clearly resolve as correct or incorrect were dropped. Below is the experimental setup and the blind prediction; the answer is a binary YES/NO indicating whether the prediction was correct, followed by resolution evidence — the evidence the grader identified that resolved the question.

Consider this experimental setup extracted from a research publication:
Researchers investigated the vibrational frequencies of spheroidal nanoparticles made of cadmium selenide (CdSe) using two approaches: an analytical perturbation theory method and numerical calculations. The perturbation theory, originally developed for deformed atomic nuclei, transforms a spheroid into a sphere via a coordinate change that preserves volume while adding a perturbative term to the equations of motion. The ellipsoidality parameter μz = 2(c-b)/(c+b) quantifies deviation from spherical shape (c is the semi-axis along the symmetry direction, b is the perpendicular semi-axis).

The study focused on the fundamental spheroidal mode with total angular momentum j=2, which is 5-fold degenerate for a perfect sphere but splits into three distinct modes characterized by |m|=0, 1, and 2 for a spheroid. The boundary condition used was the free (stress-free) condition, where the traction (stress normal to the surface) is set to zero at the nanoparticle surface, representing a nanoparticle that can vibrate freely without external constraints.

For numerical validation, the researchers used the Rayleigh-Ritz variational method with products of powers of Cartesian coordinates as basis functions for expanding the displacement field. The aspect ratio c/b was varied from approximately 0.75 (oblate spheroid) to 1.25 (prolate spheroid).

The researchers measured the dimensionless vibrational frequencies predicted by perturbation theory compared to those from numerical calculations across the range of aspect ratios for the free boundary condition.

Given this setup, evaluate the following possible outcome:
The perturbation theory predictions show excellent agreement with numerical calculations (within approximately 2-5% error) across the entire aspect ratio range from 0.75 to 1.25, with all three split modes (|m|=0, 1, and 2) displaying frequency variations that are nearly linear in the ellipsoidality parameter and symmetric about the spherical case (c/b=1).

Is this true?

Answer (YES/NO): NO